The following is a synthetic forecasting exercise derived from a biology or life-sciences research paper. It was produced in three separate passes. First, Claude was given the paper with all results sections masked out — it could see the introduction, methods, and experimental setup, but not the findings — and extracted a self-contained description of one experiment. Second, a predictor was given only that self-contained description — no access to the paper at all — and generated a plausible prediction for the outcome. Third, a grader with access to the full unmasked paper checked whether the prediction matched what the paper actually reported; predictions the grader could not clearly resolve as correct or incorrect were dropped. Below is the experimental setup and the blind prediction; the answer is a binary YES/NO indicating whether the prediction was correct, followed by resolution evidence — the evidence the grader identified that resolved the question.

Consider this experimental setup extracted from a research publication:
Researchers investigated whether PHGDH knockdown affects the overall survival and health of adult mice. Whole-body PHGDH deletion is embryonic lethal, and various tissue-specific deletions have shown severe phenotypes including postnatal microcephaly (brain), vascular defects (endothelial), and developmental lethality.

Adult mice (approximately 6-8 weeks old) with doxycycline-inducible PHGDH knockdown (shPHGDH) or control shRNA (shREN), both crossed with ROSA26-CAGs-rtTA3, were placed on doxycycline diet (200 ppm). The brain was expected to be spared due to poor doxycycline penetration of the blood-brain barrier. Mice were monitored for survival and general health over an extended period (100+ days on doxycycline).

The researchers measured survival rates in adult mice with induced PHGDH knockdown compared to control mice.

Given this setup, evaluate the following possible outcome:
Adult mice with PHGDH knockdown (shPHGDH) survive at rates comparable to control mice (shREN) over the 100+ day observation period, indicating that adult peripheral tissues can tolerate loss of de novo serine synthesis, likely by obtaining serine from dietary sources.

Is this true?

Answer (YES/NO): YES